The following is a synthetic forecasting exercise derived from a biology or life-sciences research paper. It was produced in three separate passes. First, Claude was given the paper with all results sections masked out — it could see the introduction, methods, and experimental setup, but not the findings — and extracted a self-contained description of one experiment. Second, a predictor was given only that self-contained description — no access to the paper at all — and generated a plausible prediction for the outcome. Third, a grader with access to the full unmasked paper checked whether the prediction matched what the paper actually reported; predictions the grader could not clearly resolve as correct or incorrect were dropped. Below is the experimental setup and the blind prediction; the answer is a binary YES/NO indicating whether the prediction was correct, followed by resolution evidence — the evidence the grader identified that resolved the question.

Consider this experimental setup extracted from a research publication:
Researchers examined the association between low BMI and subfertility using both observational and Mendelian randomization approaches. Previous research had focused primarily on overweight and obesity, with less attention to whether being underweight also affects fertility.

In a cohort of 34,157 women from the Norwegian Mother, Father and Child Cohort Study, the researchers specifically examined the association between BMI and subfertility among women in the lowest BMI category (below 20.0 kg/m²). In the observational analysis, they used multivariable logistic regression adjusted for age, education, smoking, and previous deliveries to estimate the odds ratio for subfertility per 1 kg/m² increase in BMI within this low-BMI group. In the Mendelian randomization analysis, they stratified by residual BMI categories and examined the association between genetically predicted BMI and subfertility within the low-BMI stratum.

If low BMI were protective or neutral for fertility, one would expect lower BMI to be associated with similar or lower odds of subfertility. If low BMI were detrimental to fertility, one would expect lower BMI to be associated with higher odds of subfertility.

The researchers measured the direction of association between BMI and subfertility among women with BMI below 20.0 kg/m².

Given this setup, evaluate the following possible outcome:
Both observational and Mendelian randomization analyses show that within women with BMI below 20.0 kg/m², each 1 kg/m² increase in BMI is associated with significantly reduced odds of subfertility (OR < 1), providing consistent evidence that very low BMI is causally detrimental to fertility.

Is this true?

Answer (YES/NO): YES